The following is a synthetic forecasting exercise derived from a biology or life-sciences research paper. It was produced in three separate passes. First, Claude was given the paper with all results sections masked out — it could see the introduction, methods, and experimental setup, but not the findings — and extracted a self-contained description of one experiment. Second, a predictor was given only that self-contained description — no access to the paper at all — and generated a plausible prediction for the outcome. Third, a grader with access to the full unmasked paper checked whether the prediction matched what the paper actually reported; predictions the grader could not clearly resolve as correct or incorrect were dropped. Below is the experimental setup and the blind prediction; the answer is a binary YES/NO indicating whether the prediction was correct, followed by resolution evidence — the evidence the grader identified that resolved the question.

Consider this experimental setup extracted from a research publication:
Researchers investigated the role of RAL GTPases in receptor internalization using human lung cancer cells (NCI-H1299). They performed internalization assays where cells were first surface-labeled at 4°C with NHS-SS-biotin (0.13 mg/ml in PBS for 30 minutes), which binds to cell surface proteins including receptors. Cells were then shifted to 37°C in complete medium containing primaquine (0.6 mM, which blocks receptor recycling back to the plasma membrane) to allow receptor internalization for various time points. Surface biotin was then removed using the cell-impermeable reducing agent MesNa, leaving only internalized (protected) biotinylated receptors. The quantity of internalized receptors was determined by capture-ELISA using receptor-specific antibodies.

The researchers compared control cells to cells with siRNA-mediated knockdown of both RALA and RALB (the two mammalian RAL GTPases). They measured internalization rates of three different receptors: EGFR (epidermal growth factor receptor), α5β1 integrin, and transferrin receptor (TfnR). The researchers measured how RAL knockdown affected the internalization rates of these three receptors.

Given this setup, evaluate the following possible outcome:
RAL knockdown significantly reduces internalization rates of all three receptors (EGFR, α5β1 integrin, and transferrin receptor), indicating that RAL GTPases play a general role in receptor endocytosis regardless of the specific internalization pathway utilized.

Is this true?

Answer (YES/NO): NO